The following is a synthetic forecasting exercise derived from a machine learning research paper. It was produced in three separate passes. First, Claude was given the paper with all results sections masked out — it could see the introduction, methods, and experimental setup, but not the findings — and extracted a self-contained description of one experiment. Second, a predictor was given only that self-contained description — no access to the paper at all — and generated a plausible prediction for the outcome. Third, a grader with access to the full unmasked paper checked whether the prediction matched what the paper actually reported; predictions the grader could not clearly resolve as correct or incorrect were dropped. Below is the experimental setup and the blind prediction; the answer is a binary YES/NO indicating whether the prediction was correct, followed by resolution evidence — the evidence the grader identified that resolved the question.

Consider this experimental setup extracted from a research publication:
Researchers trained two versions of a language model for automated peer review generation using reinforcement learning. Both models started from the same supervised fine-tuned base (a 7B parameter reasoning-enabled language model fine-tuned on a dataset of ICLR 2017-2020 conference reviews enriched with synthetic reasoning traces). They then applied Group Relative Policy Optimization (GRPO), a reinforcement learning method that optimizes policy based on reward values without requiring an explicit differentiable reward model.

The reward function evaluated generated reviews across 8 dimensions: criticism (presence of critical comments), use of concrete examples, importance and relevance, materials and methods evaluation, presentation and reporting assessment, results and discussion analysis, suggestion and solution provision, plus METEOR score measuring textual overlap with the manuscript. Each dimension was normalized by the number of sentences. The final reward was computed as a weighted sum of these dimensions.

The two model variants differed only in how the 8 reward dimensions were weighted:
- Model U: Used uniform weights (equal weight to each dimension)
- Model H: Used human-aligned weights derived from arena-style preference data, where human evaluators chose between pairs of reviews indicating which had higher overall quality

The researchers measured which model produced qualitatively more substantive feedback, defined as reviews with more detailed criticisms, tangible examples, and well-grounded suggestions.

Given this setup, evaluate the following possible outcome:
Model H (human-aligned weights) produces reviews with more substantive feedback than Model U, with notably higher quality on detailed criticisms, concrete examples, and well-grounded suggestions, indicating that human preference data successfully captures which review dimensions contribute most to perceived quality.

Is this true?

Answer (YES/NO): NO